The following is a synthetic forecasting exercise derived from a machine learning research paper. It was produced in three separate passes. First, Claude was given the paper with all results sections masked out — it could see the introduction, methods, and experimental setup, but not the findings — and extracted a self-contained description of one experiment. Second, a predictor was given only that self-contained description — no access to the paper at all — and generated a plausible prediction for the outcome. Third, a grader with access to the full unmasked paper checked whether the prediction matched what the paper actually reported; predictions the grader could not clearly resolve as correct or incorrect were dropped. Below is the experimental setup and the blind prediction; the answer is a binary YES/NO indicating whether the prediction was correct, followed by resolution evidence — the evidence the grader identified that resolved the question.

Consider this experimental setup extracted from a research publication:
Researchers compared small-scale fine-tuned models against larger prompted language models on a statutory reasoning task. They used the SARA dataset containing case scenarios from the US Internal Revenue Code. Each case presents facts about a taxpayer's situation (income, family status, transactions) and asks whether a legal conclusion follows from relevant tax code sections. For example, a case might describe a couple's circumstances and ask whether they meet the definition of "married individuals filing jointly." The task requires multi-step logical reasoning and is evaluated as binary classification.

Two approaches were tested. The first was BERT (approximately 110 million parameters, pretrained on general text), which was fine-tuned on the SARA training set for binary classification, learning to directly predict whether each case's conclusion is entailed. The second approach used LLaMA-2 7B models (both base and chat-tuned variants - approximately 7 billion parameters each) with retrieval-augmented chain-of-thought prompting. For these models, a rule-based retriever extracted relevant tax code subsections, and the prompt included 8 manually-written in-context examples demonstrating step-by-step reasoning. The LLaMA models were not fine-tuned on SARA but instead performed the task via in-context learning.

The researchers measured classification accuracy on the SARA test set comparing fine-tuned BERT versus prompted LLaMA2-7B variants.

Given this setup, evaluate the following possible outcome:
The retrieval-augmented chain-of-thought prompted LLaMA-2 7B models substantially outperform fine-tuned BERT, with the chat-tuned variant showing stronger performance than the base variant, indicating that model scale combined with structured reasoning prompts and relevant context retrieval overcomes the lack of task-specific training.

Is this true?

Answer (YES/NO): NO